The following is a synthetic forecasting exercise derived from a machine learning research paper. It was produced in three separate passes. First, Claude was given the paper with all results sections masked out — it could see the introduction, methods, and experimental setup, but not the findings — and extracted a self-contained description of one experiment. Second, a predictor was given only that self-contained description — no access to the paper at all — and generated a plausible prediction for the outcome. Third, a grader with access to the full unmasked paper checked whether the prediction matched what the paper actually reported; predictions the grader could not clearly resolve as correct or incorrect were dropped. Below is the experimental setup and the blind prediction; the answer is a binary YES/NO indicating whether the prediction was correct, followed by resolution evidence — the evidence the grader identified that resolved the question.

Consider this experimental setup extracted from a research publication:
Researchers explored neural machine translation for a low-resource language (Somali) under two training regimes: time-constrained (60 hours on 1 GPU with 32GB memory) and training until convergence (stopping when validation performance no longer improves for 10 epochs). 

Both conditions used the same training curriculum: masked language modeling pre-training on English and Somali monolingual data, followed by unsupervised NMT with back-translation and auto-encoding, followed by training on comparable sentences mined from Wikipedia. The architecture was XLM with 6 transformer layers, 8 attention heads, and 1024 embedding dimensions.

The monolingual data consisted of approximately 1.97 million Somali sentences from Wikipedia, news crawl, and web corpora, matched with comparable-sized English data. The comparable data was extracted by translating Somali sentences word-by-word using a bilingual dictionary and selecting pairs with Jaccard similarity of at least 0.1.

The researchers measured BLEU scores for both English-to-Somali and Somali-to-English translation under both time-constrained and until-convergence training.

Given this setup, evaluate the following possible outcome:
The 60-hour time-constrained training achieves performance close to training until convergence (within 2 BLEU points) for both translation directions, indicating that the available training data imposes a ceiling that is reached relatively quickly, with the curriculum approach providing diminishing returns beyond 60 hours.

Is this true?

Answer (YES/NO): YES